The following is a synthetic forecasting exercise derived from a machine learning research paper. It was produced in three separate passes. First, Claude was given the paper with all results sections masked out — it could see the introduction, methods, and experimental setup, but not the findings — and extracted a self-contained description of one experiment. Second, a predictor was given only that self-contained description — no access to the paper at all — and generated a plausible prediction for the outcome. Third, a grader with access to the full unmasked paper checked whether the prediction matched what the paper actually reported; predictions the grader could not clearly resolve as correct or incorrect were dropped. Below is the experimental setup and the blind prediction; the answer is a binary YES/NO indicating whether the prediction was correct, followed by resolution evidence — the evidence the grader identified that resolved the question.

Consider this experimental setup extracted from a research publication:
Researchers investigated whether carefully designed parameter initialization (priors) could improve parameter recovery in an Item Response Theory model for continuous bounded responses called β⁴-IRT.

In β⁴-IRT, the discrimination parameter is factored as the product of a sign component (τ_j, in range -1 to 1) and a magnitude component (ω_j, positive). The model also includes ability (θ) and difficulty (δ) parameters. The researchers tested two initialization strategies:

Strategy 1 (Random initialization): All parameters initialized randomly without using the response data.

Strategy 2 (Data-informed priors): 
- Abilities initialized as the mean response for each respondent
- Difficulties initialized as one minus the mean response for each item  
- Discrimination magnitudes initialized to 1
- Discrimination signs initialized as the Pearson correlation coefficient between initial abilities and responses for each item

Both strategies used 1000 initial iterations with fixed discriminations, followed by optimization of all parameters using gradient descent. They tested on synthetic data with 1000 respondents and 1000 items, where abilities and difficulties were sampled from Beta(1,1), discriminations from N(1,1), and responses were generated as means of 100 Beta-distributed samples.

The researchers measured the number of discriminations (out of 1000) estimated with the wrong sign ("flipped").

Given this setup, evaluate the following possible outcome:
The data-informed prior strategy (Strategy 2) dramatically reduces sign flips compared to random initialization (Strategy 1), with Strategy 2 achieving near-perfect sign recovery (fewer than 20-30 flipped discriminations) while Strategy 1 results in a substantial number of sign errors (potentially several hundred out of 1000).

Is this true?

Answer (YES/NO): NO